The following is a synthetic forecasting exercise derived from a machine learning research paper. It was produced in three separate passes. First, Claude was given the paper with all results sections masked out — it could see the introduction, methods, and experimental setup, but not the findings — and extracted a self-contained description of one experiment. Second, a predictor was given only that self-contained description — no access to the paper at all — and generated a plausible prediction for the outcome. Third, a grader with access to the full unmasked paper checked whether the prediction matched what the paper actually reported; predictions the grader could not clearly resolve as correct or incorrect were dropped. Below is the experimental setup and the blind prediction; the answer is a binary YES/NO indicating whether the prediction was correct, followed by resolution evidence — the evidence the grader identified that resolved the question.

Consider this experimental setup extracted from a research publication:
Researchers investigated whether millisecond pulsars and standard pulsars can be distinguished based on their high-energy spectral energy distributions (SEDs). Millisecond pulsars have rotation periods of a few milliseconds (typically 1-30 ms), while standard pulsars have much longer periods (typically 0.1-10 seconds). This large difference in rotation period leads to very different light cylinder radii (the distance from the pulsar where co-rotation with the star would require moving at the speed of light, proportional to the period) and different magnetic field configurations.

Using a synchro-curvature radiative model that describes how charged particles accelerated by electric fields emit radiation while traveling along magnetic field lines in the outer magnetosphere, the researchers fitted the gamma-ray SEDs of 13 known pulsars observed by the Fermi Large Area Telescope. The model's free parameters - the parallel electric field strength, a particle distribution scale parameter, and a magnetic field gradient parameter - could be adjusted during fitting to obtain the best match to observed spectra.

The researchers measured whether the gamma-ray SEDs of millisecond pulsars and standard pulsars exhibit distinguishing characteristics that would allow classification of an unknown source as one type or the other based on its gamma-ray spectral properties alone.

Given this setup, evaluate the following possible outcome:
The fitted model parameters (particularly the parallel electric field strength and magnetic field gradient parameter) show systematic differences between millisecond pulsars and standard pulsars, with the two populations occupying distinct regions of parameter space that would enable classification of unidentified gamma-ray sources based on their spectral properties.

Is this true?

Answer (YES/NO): NO